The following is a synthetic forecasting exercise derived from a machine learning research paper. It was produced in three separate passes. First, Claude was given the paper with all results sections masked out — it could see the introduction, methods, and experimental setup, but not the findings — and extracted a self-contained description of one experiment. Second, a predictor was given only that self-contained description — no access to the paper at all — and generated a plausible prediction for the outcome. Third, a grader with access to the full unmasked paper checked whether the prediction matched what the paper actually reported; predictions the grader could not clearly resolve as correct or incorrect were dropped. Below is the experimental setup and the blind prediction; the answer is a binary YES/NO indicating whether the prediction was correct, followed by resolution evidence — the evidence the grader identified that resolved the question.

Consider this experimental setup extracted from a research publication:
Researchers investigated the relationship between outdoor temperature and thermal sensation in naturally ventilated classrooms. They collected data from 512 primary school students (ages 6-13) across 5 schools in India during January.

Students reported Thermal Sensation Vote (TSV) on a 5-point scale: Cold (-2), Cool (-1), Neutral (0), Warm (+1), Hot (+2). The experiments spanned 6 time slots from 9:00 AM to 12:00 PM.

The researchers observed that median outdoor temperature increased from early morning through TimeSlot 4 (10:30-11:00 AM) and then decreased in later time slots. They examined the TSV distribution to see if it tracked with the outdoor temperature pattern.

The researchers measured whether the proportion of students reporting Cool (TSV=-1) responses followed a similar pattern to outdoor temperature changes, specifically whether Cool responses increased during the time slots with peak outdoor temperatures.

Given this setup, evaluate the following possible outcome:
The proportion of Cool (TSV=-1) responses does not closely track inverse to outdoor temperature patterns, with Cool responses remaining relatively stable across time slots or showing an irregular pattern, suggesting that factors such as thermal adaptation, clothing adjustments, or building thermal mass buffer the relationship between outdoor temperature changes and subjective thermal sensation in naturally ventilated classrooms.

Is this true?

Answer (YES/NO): NO